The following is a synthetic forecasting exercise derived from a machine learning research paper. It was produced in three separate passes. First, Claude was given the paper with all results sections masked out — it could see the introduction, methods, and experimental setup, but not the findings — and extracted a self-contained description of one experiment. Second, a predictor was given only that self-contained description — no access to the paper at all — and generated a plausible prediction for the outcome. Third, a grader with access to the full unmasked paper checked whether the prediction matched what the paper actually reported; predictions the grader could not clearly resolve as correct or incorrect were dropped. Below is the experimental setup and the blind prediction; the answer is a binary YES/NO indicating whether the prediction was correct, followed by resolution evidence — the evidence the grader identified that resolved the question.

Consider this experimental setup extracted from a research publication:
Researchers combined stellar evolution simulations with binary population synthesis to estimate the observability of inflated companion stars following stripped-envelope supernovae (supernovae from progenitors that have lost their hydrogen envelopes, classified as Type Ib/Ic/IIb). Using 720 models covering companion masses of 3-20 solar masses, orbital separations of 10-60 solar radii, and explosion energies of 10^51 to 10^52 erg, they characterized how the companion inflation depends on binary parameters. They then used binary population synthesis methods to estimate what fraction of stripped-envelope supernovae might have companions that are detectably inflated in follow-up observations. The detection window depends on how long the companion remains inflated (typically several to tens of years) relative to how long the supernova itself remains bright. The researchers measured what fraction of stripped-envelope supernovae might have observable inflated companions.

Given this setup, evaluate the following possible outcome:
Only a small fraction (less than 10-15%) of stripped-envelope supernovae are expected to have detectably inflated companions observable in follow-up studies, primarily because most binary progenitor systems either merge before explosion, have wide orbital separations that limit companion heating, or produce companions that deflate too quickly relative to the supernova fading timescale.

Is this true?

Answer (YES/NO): YES